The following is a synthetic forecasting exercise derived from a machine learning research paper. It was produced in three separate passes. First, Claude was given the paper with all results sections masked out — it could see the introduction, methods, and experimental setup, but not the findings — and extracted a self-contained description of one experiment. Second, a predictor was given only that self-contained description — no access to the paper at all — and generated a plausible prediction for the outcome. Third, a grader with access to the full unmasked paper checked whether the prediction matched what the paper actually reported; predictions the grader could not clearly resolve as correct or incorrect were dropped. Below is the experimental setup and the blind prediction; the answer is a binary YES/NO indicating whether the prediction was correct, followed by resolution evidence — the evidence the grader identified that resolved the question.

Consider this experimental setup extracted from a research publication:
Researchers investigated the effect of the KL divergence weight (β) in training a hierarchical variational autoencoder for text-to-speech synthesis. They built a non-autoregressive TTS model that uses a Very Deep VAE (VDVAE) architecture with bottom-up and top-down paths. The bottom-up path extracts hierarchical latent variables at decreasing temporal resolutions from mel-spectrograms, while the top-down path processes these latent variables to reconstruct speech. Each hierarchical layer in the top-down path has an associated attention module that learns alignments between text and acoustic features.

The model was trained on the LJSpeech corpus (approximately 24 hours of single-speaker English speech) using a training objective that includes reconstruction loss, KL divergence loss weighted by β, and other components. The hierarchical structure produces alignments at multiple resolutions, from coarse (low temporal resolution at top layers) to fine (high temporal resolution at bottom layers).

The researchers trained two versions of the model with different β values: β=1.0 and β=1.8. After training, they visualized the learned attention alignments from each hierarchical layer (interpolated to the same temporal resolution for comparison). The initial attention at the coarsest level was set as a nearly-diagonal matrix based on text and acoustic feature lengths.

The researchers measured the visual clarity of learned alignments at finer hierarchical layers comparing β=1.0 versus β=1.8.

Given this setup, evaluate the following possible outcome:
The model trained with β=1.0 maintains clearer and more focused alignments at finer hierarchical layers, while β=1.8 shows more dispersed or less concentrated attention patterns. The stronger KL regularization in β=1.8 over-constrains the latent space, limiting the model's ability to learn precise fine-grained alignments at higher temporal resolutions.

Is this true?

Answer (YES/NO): NO